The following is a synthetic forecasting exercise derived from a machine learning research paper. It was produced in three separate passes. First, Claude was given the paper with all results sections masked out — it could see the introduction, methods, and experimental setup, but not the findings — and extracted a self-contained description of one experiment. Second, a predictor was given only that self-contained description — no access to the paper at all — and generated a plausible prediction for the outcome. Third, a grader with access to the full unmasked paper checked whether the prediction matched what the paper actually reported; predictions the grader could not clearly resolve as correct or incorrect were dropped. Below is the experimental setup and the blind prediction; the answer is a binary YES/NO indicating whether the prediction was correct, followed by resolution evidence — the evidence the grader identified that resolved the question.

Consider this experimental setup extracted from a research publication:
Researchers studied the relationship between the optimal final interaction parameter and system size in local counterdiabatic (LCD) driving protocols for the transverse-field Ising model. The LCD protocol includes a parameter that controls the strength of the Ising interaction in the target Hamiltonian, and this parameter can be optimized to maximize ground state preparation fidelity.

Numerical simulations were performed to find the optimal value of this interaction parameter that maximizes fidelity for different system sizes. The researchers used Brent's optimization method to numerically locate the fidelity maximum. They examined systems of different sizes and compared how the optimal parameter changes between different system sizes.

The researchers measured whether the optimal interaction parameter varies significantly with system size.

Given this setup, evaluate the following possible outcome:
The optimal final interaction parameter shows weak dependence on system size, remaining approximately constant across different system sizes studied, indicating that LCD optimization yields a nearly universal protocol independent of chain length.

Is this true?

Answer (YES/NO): YES